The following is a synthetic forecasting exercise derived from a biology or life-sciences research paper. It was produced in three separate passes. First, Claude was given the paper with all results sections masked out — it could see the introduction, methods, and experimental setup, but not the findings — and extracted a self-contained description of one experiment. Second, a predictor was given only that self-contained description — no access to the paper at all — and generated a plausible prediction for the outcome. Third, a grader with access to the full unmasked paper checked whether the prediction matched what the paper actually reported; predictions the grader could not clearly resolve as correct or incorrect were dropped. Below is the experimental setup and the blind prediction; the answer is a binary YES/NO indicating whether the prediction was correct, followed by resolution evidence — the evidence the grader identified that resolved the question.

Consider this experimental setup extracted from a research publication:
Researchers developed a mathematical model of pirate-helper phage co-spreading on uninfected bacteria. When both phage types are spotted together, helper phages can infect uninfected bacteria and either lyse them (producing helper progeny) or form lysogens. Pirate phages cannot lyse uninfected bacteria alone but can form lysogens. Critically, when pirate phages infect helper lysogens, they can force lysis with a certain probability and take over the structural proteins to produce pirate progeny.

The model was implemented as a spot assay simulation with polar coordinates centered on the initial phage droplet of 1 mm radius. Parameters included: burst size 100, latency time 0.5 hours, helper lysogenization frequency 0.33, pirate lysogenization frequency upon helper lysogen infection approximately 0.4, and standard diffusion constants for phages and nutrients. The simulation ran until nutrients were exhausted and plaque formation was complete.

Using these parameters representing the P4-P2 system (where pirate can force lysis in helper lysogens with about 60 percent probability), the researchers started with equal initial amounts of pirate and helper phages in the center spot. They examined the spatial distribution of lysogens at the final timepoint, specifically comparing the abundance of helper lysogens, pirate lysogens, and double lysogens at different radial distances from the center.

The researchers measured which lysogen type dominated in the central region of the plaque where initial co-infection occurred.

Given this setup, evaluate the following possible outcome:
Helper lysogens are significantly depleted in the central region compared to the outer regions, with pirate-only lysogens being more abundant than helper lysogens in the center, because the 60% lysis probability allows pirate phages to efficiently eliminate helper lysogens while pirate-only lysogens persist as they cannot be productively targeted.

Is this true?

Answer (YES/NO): NO